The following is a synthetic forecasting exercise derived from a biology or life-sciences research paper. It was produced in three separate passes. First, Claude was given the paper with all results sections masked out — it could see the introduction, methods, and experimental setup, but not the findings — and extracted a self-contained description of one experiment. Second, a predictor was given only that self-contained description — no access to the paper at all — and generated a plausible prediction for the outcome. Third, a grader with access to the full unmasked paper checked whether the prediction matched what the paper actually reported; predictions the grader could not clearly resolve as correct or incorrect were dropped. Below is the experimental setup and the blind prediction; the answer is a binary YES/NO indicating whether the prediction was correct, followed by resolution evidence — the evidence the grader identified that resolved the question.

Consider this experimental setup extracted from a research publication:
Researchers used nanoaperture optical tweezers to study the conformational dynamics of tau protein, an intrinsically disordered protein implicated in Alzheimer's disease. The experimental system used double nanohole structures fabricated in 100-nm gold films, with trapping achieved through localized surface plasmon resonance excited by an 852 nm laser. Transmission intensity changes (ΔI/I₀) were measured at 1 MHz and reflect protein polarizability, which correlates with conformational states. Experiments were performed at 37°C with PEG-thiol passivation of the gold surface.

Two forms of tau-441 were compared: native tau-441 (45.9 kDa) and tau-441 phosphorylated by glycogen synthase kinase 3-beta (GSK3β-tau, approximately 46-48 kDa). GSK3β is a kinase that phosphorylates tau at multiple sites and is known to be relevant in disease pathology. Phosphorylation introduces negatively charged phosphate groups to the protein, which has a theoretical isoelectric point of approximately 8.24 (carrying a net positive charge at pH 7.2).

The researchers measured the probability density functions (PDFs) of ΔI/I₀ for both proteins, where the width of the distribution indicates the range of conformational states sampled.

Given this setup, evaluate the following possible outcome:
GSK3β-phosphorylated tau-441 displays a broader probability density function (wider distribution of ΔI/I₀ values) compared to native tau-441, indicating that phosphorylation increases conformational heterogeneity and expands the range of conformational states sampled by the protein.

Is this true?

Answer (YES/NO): NO